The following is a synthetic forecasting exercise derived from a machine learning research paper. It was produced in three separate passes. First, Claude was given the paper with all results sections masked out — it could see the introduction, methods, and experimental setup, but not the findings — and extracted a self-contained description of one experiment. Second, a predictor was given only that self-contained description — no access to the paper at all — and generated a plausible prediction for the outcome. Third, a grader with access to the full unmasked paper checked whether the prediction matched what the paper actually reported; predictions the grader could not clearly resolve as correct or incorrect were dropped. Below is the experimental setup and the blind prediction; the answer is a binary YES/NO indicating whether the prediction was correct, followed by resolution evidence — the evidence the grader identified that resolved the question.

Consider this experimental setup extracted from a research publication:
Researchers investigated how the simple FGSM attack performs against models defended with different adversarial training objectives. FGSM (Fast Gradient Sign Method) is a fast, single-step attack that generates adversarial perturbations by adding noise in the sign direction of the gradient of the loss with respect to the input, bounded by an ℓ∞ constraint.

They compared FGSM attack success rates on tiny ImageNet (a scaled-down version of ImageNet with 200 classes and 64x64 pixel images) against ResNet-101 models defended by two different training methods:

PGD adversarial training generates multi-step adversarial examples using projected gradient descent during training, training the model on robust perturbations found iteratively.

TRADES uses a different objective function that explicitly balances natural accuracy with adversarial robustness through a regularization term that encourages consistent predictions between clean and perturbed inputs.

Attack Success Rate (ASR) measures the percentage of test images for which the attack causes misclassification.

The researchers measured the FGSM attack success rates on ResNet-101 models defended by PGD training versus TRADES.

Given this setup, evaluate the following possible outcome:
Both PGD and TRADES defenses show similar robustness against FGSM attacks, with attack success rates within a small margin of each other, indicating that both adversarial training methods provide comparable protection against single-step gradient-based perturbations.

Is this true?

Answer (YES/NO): YES